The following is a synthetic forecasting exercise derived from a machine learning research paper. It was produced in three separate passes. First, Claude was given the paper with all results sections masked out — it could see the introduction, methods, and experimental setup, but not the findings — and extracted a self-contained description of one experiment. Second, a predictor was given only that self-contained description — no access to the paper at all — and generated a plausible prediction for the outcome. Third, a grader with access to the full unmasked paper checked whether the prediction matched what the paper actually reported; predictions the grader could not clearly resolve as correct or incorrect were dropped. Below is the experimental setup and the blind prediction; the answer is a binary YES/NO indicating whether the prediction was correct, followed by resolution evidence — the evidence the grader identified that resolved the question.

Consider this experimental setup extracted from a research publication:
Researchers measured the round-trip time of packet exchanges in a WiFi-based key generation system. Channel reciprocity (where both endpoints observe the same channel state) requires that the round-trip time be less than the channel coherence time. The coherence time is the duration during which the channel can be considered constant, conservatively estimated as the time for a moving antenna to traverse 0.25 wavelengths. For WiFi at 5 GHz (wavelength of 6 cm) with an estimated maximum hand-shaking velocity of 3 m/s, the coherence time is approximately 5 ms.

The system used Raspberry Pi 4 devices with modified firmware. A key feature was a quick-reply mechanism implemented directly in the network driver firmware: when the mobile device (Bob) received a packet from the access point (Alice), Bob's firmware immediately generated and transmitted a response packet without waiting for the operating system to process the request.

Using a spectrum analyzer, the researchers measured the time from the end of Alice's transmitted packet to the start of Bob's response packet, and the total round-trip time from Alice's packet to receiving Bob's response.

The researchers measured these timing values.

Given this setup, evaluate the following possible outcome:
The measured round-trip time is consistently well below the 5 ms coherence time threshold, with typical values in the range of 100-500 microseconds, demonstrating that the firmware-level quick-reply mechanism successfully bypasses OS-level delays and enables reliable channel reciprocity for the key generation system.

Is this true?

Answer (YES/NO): YES